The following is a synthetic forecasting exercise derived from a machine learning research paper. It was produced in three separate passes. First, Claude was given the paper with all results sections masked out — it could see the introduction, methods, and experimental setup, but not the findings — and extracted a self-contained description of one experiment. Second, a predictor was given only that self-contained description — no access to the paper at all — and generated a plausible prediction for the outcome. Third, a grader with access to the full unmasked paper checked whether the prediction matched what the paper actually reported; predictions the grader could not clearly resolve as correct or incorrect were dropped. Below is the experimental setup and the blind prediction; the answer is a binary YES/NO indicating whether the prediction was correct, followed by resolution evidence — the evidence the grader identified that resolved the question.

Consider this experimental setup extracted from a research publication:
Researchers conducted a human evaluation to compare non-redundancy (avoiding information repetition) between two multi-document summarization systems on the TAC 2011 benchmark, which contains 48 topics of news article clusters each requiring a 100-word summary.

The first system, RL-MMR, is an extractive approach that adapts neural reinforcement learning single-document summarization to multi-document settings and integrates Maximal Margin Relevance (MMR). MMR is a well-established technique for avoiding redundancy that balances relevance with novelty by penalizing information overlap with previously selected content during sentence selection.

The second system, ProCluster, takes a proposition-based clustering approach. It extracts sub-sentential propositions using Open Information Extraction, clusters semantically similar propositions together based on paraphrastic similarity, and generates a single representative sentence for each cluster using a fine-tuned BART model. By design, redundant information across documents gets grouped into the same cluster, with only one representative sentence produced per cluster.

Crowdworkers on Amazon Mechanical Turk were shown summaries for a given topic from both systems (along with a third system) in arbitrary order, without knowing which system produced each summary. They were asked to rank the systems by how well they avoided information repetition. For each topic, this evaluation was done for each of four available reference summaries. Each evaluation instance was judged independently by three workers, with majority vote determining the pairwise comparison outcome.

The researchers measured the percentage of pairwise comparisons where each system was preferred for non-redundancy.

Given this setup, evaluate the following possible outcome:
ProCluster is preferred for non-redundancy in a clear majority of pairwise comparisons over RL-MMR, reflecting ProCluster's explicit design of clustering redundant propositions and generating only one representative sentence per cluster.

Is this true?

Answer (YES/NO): NO